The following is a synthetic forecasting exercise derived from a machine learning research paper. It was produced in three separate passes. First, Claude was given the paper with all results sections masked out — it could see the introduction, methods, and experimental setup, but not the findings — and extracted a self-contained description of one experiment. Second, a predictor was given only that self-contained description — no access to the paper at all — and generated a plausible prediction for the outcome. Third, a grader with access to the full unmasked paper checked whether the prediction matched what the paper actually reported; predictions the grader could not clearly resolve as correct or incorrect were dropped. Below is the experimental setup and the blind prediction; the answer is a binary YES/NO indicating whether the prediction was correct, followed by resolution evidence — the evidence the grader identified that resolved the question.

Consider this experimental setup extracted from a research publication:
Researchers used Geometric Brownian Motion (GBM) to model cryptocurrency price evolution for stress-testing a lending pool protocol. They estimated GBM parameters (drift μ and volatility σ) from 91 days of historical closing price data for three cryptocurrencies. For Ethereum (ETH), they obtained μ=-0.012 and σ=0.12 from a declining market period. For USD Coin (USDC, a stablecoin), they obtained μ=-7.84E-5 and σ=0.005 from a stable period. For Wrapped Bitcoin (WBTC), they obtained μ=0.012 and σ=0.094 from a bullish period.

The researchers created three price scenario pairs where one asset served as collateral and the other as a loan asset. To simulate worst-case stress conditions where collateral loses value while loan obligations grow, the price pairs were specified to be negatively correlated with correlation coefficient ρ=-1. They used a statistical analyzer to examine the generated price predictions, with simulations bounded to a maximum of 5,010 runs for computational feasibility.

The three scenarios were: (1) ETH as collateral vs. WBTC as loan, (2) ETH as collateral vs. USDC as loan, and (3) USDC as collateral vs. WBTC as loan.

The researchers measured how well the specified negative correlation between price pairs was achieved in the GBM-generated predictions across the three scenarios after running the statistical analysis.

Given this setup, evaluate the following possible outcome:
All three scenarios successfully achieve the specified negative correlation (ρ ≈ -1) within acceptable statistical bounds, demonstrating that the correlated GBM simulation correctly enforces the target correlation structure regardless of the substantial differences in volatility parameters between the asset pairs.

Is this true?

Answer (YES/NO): NO